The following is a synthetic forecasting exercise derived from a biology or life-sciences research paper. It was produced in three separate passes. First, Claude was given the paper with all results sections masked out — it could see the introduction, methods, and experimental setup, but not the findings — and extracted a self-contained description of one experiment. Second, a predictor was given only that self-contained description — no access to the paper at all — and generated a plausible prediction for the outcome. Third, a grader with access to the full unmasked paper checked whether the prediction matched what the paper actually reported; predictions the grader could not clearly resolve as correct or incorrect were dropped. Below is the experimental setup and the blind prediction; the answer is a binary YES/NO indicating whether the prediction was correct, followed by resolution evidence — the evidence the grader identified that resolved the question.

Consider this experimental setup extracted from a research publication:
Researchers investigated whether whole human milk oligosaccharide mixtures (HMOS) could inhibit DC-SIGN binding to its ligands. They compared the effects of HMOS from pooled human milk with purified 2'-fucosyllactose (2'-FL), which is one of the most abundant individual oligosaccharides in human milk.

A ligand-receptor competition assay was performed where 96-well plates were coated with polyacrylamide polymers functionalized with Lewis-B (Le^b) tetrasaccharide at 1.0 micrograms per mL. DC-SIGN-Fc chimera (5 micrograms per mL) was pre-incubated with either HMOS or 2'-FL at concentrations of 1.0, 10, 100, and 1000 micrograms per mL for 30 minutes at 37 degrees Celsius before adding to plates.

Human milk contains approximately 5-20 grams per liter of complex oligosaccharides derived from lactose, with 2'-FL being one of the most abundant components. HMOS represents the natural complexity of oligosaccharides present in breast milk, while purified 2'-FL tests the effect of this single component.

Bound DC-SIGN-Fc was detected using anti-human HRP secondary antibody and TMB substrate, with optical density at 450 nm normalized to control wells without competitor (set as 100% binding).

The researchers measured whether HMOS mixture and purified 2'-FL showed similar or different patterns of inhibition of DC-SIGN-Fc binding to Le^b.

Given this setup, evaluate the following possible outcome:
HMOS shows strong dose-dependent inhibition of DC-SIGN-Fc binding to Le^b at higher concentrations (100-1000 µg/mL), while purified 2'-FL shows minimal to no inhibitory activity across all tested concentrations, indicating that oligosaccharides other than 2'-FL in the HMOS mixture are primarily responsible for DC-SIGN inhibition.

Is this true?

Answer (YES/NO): NO